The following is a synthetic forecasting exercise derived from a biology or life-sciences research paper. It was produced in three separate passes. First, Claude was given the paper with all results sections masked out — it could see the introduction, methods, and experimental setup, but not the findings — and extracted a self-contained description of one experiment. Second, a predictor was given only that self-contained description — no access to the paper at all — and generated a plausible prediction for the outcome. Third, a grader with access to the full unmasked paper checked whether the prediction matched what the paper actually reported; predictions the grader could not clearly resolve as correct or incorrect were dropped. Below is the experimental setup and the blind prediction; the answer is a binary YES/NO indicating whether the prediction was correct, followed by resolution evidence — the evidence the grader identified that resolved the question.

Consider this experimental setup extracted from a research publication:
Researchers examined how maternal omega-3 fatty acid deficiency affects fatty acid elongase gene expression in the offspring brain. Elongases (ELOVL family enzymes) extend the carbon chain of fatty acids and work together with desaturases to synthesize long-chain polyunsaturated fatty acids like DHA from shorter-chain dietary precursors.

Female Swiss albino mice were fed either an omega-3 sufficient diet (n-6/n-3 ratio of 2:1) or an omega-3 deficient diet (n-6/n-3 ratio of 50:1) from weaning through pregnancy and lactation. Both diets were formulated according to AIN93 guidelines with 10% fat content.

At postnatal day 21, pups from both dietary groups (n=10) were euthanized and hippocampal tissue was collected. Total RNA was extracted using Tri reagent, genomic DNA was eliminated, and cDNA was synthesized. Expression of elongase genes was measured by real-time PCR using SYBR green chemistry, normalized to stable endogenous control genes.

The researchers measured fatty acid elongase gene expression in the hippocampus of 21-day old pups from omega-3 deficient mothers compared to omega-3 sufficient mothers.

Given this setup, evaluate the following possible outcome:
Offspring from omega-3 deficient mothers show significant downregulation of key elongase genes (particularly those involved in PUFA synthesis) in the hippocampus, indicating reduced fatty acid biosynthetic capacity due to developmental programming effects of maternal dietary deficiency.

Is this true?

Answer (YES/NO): NO